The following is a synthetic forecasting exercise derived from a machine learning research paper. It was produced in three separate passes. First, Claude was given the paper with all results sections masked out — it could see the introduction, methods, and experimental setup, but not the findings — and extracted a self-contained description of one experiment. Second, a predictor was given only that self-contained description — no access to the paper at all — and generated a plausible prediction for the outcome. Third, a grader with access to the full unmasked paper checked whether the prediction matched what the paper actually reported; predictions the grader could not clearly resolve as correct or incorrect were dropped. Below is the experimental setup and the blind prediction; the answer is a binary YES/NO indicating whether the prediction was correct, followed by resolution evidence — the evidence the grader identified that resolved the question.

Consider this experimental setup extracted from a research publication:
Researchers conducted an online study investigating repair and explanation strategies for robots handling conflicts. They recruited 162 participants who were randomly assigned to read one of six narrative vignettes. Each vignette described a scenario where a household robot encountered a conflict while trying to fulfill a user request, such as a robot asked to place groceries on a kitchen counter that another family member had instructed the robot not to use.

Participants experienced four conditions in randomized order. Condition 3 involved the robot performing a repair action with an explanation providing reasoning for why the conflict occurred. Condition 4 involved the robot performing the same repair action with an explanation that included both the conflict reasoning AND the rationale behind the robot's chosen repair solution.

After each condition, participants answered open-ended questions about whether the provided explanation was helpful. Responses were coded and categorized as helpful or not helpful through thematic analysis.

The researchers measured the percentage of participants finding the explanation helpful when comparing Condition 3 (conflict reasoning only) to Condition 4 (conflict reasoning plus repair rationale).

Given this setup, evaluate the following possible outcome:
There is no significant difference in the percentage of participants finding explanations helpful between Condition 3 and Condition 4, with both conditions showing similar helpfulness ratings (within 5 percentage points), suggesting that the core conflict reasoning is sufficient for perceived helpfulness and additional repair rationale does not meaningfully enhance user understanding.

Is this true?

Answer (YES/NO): NO